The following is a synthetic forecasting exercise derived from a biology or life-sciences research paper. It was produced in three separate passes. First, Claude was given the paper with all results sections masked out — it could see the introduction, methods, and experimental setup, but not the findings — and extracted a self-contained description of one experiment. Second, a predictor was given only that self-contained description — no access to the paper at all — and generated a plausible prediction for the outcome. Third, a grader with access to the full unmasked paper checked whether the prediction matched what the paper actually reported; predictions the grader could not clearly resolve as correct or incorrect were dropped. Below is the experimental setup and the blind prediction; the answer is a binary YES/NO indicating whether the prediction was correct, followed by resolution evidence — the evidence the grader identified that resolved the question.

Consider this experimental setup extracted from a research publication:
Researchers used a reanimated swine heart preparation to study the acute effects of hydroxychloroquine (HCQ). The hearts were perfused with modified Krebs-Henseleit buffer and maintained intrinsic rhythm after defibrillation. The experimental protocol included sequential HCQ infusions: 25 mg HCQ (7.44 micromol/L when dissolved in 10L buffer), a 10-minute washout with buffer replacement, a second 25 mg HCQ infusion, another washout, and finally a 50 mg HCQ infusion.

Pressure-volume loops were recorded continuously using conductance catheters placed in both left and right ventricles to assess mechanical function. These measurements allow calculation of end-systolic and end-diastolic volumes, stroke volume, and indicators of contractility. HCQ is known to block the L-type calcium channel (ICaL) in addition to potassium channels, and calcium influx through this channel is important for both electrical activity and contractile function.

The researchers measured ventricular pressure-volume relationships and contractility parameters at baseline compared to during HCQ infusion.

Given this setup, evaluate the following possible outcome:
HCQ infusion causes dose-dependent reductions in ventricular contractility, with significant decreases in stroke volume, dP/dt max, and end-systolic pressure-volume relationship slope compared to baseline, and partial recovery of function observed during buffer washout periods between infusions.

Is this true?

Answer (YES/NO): NO